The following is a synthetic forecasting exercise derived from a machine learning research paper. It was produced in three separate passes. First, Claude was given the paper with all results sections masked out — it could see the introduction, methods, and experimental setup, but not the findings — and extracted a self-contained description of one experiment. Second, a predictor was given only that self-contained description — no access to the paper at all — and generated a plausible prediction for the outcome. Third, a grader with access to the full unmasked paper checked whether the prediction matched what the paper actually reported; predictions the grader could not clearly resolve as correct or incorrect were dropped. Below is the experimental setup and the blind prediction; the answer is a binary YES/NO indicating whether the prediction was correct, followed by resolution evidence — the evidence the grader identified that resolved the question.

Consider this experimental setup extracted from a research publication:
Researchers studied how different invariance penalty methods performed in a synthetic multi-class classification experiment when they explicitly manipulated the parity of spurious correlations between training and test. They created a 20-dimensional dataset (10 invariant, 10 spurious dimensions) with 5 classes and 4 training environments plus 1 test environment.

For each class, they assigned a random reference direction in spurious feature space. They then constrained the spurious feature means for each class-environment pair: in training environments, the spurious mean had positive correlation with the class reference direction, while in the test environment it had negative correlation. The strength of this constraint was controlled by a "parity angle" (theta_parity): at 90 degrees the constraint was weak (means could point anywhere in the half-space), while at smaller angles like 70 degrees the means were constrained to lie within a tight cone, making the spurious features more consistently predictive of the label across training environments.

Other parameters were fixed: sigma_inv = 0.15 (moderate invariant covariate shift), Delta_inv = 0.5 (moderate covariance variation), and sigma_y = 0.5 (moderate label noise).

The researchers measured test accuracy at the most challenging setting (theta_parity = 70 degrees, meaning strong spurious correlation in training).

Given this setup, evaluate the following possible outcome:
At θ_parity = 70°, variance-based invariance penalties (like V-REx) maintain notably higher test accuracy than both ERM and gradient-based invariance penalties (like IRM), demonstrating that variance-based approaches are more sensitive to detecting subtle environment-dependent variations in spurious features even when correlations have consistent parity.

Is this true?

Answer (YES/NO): NO